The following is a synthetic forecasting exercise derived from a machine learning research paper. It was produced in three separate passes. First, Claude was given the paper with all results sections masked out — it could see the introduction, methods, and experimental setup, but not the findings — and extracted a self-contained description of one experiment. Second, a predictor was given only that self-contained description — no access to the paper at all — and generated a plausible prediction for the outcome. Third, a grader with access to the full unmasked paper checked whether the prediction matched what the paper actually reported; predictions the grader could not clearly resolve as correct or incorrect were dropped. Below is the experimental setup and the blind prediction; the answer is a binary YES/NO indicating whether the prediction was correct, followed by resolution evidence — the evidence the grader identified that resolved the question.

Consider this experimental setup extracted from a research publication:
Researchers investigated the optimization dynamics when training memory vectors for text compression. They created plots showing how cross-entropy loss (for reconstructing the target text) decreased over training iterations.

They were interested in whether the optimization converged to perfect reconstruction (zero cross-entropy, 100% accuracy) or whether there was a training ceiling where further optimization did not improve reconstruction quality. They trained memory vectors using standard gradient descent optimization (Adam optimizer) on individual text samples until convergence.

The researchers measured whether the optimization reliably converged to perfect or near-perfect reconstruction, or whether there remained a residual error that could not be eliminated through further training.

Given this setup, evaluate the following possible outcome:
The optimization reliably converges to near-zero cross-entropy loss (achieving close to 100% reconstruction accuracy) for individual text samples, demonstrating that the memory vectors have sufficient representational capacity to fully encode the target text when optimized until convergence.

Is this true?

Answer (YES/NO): YES